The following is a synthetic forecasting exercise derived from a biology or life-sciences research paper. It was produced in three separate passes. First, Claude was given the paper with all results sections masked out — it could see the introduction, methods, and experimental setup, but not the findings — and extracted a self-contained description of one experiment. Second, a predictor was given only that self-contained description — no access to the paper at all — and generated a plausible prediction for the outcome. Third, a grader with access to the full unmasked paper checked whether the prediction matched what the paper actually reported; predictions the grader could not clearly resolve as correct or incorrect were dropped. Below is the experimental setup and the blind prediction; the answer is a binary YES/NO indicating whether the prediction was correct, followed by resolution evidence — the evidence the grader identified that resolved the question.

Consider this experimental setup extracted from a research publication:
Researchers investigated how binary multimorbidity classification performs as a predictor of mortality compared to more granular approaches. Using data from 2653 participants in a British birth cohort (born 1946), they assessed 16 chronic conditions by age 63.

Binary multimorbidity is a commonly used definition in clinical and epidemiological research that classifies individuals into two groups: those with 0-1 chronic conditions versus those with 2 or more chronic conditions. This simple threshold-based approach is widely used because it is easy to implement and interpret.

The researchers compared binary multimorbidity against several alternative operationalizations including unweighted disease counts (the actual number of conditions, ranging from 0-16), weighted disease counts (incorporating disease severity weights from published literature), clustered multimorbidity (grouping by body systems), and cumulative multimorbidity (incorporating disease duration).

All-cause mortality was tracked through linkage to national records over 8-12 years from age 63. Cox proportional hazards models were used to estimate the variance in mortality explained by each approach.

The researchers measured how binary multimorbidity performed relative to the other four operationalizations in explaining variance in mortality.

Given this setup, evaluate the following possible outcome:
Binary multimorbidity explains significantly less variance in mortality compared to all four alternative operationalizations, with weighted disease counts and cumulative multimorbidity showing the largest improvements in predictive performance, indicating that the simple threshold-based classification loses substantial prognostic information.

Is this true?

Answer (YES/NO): NO